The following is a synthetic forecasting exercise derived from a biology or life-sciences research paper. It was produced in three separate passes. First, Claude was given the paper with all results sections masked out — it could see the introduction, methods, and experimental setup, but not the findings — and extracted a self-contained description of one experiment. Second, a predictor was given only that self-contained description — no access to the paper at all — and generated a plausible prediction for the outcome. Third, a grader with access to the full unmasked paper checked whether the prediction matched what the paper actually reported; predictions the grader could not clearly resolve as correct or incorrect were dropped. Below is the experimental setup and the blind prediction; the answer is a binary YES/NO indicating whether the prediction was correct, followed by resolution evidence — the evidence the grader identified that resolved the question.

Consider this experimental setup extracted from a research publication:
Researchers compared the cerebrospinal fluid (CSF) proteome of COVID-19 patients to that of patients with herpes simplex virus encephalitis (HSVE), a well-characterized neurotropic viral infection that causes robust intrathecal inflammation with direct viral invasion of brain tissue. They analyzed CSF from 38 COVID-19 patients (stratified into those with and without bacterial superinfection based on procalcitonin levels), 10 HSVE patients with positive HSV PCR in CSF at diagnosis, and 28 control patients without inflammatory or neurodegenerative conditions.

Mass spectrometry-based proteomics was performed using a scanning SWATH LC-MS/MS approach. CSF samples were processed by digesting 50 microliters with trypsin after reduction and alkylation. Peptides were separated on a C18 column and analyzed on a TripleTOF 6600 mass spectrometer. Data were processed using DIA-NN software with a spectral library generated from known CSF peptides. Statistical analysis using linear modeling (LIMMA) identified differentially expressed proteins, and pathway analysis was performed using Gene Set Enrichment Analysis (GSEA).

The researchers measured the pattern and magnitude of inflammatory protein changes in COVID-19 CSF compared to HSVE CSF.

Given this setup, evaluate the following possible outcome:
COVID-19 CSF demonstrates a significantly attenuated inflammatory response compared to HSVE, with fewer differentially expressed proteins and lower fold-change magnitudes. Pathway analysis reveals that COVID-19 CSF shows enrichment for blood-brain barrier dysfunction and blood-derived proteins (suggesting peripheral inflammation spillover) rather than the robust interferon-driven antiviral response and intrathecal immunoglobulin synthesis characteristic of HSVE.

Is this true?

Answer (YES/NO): YES